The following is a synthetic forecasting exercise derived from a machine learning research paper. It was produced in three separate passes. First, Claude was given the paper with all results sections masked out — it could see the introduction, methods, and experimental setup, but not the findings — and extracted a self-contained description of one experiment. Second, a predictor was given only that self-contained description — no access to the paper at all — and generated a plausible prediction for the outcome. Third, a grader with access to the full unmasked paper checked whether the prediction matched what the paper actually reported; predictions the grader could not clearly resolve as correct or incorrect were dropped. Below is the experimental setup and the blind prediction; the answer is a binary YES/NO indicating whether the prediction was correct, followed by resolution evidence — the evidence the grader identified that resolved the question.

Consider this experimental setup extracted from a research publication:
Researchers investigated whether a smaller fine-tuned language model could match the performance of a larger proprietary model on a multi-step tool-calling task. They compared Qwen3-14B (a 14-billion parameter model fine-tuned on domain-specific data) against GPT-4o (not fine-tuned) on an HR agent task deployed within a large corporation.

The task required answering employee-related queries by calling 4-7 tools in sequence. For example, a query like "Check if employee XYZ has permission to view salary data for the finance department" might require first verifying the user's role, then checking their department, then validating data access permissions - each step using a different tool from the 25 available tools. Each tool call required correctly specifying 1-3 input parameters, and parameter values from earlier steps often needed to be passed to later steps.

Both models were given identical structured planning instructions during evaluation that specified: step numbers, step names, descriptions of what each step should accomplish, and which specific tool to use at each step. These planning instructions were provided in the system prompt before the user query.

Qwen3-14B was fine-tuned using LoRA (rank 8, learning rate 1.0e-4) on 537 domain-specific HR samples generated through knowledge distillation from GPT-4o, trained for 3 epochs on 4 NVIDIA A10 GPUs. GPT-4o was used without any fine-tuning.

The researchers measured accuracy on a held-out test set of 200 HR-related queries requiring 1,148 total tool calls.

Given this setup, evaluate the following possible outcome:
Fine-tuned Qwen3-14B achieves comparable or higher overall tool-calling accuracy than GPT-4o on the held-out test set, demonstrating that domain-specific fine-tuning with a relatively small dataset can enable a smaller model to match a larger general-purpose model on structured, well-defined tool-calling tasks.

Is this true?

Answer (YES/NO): YES